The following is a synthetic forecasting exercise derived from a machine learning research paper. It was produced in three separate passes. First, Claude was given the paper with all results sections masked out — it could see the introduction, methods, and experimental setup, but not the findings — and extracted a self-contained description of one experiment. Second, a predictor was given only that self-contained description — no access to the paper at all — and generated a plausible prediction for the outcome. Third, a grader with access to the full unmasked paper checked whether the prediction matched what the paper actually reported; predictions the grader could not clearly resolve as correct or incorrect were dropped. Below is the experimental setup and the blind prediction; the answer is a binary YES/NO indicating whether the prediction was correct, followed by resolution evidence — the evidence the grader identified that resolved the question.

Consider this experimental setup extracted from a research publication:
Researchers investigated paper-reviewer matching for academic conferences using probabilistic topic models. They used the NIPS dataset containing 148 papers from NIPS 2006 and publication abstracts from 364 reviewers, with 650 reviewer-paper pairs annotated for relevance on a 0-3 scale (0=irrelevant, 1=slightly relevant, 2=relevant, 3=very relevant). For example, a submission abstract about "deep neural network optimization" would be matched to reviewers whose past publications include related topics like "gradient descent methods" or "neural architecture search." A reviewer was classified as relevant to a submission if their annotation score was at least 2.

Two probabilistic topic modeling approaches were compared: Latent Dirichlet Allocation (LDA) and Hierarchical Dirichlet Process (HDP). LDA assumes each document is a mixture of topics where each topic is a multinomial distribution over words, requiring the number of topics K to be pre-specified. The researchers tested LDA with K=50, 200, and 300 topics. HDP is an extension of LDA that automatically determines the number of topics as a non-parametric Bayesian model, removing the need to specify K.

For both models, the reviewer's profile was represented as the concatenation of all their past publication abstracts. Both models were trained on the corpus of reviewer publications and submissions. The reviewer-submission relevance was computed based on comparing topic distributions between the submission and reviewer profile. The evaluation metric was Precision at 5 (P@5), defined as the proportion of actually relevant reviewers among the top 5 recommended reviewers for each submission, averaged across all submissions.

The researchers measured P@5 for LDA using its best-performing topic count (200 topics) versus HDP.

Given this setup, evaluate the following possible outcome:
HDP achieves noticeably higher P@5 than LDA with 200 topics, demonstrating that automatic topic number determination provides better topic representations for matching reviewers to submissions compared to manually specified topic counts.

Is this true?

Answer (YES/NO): NO